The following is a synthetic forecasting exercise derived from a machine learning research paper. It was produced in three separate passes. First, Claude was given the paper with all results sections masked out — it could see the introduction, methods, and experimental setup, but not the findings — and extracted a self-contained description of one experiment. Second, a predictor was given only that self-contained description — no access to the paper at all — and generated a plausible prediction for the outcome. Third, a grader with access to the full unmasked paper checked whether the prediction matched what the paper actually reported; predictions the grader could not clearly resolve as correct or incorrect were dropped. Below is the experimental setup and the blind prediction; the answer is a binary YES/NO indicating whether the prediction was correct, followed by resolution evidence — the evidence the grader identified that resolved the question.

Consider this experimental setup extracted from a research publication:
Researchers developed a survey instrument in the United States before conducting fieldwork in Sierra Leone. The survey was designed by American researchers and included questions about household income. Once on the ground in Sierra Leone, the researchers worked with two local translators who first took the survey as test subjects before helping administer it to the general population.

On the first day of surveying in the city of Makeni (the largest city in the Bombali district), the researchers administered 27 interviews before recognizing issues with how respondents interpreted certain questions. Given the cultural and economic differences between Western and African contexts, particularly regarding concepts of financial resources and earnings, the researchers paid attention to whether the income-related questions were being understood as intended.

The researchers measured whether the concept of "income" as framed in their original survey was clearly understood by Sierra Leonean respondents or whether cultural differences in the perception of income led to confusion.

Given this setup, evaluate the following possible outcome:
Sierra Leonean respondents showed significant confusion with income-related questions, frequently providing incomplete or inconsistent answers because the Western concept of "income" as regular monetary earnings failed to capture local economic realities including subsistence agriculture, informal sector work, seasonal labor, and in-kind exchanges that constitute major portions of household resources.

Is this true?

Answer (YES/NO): NO